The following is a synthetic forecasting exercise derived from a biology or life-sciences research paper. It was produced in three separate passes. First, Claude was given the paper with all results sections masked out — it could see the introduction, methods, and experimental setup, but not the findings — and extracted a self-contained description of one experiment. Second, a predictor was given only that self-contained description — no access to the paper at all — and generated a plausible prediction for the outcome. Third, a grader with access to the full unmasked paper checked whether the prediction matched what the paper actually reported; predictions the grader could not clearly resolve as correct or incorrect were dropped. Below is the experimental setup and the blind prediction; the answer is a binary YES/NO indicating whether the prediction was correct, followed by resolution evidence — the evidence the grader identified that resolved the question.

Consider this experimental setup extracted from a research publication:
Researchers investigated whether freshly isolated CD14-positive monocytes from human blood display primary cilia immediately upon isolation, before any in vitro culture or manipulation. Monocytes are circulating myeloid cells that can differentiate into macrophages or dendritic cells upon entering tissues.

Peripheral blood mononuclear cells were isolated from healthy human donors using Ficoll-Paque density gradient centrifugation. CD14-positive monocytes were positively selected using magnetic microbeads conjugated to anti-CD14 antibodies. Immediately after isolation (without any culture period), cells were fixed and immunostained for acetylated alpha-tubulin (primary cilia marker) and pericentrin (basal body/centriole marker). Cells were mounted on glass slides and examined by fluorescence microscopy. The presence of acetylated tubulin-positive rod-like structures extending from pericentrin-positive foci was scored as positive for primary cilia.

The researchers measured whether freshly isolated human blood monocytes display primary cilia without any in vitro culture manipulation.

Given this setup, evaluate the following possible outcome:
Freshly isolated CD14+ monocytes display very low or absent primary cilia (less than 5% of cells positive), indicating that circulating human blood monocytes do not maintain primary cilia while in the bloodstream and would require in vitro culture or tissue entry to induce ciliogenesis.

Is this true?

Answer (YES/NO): YES